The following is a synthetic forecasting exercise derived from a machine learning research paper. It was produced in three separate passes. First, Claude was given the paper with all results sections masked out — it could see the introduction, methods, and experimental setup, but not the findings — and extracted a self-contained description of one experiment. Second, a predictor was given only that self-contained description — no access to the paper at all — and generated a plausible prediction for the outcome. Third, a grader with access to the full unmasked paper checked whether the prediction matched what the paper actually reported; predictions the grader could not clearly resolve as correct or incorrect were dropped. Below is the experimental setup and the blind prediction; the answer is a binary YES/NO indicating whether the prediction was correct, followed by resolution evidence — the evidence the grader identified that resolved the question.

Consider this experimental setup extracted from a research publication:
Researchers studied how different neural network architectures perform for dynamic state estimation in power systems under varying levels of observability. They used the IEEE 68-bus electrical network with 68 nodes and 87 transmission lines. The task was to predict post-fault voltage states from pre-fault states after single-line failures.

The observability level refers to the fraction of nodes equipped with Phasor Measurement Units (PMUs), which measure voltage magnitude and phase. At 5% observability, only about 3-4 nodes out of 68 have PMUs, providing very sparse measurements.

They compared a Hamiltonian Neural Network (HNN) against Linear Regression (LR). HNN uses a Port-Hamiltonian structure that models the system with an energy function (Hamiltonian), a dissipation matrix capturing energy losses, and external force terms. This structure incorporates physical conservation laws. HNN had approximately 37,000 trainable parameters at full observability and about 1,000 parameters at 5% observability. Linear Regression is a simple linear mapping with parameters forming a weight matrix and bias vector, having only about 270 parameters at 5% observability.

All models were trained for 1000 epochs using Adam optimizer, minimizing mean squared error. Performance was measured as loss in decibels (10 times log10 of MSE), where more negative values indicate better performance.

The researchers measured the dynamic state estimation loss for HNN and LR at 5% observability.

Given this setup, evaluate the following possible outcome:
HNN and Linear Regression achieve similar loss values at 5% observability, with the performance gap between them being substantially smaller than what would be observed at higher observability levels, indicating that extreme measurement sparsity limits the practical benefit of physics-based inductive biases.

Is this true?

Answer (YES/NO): YES